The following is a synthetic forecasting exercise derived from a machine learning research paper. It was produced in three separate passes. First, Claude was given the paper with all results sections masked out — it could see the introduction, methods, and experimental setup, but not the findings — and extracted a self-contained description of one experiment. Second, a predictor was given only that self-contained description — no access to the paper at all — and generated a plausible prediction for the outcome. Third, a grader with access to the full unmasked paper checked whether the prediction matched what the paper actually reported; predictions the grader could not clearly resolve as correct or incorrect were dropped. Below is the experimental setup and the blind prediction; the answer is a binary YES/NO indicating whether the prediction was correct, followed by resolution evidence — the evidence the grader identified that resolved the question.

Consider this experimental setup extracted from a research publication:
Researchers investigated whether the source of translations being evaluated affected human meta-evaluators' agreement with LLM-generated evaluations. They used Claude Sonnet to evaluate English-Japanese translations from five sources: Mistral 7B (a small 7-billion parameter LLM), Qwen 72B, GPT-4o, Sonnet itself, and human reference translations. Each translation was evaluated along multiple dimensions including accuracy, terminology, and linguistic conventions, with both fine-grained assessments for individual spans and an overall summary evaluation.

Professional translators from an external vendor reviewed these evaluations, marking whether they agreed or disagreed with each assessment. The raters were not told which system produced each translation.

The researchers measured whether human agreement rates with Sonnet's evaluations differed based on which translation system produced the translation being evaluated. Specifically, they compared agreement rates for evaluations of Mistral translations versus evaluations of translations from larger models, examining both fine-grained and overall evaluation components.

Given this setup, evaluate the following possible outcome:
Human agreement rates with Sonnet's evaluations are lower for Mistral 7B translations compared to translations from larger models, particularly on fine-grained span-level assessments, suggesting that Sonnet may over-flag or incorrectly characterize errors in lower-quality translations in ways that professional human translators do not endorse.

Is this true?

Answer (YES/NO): NO